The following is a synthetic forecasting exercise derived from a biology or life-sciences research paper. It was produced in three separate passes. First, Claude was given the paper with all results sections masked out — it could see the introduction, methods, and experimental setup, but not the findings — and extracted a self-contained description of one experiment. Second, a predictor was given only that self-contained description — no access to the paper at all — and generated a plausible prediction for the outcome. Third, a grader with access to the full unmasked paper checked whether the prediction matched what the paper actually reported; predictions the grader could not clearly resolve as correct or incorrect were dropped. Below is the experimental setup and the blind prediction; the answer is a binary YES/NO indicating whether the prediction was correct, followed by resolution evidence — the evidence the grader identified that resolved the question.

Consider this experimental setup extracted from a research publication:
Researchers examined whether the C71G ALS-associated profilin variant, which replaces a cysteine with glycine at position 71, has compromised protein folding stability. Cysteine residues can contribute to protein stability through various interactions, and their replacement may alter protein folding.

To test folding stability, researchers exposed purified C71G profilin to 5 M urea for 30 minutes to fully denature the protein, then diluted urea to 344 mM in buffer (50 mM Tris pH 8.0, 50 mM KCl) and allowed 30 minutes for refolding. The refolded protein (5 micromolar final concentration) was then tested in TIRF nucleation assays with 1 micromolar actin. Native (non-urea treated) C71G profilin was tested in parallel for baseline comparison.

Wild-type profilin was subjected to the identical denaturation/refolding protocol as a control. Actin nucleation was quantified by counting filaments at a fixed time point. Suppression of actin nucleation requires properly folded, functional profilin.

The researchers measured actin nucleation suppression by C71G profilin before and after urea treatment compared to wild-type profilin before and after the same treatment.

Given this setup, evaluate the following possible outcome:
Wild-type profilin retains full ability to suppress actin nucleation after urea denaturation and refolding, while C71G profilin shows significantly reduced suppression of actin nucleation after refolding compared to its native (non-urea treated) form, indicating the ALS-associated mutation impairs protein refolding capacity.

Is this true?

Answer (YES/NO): NO